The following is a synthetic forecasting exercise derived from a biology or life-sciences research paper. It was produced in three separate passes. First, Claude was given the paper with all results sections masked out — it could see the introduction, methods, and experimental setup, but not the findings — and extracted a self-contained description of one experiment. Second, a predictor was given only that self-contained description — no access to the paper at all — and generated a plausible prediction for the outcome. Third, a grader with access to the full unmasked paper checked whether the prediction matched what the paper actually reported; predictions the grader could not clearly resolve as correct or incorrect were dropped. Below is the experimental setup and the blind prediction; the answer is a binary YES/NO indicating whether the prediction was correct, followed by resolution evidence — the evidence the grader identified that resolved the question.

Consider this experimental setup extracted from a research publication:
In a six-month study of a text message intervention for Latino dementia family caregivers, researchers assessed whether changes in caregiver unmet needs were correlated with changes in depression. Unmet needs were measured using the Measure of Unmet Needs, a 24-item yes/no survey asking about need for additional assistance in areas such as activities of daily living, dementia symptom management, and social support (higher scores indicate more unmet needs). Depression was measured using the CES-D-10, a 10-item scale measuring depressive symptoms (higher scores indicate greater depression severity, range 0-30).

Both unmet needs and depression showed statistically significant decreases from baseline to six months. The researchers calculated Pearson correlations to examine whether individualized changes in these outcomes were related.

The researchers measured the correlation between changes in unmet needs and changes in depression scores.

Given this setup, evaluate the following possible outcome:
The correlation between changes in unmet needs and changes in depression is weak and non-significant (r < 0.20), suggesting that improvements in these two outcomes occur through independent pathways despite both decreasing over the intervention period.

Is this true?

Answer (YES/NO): NO